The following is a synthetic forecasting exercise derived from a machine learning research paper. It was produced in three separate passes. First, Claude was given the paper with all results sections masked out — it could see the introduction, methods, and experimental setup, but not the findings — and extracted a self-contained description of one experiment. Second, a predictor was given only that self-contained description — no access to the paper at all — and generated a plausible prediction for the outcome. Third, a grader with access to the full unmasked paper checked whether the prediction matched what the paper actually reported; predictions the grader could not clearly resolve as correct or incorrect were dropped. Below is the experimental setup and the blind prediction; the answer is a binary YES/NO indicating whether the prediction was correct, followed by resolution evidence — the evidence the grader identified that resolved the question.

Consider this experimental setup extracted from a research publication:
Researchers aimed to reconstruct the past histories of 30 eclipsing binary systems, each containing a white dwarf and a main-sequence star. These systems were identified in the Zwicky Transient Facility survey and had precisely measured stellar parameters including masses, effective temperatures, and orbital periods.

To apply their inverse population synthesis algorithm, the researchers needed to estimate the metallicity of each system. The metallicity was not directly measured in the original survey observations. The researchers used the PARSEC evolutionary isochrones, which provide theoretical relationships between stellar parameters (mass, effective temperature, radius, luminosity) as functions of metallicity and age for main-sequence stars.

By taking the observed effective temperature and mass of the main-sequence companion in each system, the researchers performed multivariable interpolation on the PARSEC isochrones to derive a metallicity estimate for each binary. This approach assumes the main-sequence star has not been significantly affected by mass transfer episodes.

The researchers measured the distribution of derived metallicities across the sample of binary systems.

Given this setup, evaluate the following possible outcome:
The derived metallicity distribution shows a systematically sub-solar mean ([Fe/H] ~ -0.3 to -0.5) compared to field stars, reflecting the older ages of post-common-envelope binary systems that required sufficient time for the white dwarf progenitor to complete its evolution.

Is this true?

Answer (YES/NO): NO